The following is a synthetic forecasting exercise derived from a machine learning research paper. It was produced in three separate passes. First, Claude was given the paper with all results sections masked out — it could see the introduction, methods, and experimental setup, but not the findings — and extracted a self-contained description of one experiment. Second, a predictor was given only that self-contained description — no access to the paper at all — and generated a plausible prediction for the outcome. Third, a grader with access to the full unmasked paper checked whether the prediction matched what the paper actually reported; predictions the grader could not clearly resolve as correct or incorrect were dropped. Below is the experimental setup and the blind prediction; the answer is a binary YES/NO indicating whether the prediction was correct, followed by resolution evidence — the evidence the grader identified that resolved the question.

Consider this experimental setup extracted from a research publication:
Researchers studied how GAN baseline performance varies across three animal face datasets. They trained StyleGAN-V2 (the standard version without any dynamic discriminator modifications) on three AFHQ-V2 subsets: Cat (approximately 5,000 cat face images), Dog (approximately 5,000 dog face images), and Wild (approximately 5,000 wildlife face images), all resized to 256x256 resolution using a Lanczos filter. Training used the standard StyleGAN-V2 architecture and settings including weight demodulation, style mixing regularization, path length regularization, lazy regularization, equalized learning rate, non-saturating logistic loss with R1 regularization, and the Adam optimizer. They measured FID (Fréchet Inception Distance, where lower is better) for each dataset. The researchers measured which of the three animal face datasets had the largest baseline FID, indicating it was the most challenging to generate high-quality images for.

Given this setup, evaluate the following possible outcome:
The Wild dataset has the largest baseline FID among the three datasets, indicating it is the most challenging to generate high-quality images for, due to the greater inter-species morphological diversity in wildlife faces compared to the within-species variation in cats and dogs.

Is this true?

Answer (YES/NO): NO